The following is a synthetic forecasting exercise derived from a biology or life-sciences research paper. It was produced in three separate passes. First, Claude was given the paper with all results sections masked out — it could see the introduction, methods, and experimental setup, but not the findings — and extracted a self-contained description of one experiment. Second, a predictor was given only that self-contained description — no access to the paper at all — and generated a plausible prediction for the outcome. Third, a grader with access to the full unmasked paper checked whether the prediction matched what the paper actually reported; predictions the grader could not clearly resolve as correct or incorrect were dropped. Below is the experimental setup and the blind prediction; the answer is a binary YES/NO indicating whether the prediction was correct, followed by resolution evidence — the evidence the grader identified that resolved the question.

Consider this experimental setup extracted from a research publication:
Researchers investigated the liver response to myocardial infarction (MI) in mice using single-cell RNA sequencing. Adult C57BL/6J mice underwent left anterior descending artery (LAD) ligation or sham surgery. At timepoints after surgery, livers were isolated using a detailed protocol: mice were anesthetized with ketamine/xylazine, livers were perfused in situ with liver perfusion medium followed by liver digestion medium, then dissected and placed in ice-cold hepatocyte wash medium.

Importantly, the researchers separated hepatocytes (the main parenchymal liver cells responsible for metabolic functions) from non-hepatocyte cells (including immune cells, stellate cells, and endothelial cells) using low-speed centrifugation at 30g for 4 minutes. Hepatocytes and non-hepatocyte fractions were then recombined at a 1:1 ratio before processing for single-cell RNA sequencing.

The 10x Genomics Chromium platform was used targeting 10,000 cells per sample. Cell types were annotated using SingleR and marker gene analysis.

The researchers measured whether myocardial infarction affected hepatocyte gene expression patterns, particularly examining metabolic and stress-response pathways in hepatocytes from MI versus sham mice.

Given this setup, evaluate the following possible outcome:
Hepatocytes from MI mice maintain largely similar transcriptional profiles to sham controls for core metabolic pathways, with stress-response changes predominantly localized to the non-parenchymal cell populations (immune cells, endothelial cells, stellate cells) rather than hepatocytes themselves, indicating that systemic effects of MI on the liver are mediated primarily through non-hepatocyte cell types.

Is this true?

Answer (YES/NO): NO